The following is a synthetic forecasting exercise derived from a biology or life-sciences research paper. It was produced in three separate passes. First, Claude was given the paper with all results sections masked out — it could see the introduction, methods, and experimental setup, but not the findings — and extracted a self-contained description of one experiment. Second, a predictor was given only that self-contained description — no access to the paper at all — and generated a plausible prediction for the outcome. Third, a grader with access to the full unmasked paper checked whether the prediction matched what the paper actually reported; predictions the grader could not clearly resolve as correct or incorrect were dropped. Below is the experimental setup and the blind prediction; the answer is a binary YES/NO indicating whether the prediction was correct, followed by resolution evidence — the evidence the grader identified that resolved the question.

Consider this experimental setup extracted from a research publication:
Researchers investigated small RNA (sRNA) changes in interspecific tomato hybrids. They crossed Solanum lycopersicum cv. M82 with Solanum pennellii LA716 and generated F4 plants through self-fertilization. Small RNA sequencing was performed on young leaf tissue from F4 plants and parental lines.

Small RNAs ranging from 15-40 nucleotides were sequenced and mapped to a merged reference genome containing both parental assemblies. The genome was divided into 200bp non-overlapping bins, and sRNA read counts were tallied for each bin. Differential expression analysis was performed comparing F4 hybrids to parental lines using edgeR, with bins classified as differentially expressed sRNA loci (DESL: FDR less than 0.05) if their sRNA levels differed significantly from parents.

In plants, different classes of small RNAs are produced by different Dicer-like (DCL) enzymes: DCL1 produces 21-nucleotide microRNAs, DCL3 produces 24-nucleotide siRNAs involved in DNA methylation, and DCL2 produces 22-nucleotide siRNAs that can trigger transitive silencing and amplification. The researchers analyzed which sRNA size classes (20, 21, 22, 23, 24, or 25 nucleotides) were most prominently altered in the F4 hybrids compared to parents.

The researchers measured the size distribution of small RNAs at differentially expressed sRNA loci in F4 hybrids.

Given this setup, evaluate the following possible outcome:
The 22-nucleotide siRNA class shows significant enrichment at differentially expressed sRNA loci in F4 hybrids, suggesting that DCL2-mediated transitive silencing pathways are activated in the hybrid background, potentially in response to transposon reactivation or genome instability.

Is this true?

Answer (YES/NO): YES